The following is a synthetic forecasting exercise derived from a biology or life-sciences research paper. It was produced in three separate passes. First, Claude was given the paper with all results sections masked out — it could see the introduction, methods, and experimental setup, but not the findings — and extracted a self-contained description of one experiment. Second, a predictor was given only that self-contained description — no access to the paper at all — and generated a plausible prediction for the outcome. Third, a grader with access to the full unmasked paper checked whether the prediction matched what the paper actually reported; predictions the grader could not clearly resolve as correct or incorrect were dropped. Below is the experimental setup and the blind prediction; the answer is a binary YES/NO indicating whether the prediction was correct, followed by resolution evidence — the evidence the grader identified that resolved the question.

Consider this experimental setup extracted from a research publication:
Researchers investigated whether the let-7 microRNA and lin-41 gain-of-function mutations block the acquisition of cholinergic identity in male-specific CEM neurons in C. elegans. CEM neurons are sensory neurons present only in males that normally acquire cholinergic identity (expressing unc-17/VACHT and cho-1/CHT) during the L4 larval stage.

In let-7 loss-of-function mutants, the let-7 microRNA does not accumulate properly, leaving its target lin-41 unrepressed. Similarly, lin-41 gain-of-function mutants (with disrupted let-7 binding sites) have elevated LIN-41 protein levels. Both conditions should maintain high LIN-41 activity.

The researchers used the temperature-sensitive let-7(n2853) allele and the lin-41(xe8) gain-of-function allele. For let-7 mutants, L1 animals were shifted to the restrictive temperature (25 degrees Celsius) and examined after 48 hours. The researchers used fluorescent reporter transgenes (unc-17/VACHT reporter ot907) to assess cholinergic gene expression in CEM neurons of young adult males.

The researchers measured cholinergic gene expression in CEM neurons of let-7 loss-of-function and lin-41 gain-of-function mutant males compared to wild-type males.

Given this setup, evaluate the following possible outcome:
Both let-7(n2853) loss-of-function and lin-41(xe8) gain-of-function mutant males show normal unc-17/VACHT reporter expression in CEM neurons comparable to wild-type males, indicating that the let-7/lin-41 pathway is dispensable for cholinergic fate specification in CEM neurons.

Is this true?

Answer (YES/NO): NO